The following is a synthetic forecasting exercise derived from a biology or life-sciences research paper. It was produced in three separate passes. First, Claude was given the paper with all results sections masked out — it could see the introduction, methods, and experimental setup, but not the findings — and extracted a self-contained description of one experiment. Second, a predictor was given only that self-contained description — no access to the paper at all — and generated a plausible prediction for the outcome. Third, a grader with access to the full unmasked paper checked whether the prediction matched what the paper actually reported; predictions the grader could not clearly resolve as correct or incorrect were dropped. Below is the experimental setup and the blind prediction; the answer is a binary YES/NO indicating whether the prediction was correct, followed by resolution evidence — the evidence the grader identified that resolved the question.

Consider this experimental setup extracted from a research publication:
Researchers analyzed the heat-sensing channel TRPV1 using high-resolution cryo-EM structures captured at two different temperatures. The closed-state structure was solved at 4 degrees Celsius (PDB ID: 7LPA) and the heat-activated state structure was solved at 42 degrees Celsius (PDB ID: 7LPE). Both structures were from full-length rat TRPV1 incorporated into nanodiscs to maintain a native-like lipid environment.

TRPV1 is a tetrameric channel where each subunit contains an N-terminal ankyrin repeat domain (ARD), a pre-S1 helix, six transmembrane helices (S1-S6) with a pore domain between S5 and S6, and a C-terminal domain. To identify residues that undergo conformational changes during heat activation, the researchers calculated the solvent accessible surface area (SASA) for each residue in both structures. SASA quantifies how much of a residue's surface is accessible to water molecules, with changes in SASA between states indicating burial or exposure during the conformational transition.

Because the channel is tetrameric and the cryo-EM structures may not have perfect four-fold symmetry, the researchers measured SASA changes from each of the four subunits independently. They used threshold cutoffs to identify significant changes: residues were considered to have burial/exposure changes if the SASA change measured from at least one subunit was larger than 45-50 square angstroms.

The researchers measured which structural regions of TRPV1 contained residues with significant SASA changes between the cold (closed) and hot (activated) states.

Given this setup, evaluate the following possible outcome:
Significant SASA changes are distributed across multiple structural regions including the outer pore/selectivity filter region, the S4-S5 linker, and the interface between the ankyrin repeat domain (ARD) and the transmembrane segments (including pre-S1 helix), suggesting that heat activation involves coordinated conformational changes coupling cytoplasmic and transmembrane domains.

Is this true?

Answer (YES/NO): NO